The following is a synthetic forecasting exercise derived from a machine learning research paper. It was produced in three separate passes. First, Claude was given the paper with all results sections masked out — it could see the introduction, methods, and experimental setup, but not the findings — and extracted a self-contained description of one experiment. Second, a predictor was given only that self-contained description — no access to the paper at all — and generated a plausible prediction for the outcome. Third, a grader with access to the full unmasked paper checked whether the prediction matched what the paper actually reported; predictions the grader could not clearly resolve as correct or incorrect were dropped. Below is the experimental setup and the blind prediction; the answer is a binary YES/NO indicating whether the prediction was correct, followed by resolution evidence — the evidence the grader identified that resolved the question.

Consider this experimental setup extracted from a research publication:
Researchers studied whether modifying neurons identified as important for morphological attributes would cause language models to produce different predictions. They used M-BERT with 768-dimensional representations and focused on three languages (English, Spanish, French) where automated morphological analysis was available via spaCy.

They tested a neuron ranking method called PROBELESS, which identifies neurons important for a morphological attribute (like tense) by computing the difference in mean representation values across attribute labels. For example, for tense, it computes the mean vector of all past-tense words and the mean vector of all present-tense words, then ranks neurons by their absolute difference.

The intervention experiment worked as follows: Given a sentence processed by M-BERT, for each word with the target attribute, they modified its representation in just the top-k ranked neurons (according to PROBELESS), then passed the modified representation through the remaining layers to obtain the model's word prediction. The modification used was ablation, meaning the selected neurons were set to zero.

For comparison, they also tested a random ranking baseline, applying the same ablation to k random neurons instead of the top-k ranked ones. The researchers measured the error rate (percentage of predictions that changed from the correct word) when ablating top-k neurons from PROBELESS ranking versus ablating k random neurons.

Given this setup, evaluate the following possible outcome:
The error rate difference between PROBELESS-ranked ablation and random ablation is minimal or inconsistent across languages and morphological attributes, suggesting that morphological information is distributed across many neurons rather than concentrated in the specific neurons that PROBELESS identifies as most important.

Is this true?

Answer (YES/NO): NO